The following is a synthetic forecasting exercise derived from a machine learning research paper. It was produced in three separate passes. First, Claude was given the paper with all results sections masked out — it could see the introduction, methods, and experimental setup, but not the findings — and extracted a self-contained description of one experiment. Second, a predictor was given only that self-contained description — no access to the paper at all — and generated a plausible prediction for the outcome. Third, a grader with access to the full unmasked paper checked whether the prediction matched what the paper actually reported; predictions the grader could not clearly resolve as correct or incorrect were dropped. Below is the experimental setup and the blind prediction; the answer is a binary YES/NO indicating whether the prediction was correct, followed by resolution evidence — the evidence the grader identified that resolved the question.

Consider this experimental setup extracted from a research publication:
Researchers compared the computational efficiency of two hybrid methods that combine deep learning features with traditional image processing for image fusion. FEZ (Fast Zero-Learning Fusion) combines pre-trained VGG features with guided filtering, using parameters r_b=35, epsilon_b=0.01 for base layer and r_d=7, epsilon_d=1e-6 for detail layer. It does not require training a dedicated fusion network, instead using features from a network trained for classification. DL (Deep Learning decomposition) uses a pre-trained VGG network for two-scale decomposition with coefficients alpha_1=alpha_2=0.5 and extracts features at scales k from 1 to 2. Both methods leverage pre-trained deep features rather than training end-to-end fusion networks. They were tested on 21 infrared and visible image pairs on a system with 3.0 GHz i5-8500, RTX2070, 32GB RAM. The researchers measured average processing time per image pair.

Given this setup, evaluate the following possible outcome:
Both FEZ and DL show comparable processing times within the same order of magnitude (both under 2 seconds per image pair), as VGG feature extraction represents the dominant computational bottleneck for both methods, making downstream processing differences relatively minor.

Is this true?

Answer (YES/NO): NO